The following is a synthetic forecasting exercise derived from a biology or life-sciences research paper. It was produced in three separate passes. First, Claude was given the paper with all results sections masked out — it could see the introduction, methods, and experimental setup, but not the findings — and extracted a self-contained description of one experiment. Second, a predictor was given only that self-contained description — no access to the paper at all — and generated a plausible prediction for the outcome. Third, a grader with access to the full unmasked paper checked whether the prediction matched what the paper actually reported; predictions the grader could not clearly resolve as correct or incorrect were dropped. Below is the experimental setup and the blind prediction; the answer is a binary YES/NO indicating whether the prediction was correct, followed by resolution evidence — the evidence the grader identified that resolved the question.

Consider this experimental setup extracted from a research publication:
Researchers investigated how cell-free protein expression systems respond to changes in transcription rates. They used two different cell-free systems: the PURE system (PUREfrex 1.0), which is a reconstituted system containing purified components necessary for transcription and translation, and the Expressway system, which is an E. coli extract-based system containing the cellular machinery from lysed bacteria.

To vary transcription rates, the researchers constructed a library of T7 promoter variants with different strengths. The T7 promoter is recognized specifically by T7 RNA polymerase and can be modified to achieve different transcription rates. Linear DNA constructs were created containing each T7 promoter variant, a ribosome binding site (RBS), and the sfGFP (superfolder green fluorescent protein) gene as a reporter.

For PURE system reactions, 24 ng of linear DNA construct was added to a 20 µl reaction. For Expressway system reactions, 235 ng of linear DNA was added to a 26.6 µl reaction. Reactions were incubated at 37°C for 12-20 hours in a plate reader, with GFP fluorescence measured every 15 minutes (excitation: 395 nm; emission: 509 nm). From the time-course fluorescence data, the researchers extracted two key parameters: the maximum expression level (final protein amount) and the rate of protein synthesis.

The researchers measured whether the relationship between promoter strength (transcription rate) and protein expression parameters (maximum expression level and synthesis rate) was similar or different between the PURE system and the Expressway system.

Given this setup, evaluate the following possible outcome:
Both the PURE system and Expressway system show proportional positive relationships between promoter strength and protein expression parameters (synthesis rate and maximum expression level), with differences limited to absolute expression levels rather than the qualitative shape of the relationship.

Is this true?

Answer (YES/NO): NO